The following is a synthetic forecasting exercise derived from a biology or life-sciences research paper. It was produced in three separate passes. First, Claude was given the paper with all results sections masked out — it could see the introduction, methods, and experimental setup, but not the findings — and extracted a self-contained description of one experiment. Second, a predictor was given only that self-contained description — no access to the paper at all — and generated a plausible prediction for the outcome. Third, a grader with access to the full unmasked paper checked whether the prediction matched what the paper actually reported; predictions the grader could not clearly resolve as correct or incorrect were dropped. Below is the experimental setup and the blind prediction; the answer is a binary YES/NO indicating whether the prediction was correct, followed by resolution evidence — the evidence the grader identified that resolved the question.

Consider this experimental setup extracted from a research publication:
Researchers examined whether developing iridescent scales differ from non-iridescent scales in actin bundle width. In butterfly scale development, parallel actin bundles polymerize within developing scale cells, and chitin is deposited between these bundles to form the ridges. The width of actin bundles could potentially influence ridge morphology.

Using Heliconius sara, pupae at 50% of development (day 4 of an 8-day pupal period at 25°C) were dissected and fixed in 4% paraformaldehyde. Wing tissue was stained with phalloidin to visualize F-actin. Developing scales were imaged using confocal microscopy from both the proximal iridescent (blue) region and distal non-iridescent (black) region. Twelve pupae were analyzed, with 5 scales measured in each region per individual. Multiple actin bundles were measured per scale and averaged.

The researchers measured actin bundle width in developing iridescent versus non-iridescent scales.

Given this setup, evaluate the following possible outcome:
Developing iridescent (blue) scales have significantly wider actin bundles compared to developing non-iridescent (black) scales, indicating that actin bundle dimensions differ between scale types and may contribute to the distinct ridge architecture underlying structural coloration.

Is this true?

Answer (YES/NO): NO